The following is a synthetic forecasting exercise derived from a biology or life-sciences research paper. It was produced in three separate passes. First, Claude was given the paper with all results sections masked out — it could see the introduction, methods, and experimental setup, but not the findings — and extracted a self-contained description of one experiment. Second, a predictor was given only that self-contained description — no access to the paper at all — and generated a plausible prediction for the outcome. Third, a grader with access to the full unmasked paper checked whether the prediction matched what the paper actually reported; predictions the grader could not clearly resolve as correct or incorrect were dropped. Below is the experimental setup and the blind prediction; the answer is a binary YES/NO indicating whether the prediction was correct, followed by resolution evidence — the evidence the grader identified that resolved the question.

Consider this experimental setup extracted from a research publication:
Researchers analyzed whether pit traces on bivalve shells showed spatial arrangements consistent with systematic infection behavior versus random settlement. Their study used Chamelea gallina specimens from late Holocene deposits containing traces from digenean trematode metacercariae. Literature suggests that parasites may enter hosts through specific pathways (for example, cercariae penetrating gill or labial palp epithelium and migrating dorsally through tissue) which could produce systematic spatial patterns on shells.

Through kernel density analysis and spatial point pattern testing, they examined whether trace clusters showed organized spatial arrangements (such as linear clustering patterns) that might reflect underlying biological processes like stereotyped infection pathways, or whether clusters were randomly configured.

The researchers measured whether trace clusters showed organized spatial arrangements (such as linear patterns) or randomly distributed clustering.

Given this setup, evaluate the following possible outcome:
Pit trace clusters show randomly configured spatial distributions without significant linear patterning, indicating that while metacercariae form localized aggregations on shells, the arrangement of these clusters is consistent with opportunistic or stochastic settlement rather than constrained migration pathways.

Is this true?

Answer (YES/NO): NO